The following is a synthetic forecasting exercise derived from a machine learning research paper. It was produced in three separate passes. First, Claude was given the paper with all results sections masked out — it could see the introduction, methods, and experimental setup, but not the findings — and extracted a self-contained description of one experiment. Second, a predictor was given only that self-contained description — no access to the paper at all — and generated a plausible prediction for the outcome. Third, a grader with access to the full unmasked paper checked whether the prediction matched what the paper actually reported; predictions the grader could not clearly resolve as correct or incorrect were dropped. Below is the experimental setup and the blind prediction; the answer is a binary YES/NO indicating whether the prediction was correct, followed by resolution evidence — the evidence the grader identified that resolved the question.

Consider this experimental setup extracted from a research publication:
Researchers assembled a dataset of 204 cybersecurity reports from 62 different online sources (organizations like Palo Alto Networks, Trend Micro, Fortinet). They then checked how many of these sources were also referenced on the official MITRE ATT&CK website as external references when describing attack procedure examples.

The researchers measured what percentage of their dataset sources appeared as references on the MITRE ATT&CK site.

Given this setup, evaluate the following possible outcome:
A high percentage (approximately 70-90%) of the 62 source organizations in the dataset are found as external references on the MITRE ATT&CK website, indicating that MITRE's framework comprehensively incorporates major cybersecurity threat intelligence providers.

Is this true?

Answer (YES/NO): YES